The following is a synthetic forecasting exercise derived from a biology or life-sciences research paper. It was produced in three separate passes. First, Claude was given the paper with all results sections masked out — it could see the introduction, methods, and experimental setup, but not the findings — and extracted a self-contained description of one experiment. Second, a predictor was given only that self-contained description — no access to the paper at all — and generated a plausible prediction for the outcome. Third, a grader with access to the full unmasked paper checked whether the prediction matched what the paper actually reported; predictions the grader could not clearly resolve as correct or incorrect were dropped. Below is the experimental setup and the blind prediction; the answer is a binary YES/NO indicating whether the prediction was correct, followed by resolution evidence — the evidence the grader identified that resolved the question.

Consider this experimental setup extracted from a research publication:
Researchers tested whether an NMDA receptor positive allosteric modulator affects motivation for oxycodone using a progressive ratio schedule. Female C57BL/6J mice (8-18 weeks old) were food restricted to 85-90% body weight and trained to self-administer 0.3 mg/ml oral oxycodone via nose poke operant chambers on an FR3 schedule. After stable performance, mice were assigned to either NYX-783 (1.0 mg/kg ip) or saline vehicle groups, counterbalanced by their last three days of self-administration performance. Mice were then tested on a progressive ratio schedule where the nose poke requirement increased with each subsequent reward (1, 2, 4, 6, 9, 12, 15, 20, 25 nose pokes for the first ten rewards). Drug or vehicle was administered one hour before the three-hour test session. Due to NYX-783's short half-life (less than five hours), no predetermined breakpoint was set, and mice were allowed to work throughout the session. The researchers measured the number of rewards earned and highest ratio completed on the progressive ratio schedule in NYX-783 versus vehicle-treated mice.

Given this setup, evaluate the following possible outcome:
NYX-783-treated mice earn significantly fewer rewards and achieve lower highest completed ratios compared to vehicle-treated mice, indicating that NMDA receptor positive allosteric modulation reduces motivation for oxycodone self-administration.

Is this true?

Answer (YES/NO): NO